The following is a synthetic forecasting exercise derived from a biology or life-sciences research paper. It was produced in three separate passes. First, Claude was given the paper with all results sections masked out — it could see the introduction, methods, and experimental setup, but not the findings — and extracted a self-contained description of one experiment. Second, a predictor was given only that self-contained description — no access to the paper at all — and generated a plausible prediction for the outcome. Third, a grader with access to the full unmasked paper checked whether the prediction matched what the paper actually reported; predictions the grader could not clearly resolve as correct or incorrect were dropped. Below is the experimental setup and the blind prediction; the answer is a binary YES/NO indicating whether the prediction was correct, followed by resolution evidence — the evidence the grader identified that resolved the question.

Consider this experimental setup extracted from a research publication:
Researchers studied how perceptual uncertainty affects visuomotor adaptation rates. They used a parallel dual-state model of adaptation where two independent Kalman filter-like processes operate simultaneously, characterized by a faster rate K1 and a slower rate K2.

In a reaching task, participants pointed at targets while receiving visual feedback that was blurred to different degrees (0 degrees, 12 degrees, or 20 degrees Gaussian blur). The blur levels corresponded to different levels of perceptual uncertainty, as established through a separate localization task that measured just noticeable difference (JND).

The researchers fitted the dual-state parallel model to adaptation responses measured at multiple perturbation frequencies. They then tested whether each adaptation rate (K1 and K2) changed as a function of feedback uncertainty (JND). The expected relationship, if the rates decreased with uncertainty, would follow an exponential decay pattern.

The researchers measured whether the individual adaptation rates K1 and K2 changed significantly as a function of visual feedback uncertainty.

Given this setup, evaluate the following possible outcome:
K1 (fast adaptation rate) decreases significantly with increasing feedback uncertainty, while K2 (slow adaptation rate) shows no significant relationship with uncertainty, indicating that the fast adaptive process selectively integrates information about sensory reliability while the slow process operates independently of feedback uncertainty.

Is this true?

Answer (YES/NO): NO